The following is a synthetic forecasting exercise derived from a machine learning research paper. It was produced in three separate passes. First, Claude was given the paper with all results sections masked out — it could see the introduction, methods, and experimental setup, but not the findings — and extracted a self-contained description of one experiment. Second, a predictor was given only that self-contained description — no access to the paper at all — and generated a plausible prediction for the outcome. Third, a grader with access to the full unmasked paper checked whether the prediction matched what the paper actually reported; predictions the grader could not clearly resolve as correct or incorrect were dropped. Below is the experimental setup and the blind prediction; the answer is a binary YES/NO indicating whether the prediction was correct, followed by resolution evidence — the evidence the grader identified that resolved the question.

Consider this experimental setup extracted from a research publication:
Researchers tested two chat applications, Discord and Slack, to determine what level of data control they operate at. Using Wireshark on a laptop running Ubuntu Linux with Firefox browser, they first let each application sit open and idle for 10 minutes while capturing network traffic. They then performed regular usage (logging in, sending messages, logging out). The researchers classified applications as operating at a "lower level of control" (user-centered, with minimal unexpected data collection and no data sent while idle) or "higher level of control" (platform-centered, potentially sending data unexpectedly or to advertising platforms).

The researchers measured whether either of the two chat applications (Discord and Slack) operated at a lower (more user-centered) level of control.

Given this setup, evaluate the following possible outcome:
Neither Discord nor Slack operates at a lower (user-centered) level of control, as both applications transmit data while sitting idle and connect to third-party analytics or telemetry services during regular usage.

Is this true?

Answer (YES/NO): NO